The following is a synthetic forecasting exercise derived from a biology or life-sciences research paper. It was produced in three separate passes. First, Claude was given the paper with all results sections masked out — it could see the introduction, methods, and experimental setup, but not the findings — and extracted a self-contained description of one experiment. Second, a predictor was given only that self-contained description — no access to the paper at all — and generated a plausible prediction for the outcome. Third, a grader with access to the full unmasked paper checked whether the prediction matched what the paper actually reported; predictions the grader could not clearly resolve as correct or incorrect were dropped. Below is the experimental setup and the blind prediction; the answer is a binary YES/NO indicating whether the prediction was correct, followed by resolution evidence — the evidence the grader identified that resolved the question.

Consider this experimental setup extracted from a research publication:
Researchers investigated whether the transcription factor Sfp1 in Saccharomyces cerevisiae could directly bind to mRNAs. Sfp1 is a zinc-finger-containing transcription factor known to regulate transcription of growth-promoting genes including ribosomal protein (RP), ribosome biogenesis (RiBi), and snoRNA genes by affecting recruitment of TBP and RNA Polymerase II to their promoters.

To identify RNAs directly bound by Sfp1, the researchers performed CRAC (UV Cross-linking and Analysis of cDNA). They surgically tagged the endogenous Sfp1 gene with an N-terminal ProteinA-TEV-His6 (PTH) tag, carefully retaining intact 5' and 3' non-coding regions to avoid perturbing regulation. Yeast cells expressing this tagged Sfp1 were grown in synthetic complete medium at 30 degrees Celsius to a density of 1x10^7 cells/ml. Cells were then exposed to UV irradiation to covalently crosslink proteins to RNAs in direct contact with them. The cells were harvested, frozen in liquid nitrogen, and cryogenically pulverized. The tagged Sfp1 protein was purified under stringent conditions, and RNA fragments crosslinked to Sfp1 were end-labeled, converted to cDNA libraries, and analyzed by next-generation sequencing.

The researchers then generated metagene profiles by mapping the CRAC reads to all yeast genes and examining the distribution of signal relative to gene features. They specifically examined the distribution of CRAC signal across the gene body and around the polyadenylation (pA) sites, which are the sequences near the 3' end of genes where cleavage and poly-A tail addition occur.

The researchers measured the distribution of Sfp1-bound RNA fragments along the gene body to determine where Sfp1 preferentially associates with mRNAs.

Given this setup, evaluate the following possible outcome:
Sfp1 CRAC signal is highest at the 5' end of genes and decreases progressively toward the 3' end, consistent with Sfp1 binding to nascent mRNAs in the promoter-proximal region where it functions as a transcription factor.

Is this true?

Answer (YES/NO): NO